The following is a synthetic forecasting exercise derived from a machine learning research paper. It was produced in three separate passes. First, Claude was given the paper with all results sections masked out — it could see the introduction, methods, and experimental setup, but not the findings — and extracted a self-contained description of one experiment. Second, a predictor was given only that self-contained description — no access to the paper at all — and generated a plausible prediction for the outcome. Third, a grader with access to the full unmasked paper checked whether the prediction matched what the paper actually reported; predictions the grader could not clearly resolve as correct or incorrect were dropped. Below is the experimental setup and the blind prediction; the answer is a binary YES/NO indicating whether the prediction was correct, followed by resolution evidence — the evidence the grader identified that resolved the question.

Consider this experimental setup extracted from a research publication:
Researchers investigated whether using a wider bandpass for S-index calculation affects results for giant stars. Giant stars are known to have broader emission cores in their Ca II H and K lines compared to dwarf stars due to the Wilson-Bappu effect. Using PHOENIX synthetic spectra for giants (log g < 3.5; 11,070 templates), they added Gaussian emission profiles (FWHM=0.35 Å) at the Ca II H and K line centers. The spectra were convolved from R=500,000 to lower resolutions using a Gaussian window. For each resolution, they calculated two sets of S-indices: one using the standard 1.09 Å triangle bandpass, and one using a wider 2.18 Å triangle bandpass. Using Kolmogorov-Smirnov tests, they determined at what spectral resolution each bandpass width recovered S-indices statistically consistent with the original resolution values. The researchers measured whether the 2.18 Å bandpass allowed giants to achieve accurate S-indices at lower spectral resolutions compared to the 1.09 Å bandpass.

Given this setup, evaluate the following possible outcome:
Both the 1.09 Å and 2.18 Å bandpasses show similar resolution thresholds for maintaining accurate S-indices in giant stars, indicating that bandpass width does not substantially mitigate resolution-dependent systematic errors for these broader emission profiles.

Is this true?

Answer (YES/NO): NO